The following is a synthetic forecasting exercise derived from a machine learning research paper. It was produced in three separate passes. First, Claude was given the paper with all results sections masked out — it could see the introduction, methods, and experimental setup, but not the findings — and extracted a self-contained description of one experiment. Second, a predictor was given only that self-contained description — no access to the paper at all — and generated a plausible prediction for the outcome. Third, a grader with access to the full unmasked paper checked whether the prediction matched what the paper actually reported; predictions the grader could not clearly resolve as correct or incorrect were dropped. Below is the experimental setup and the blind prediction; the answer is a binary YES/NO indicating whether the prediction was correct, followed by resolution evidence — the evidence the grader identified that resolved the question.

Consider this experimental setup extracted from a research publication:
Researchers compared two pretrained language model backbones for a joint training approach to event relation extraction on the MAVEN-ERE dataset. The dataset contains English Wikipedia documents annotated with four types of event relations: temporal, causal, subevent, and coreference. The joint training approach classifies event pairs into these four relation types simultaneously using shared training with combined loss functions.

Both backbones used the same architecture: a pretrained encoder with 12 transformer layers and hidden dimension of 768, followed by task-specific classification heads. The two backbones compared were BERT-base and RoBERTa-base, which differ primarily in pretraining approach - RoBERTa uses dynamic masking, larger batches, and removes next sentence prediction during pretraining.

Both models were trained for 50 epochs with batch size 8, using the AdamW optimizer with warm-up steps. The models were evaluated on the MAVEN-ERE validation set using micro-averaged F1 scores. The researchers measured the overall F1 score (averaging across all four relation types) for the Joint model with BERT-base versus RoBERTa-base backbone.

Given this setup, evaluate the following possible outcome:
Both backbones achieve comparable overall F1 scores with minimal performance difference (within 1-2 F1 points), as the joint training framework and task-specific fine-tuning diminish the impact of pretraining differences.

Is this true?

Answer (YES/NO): YES